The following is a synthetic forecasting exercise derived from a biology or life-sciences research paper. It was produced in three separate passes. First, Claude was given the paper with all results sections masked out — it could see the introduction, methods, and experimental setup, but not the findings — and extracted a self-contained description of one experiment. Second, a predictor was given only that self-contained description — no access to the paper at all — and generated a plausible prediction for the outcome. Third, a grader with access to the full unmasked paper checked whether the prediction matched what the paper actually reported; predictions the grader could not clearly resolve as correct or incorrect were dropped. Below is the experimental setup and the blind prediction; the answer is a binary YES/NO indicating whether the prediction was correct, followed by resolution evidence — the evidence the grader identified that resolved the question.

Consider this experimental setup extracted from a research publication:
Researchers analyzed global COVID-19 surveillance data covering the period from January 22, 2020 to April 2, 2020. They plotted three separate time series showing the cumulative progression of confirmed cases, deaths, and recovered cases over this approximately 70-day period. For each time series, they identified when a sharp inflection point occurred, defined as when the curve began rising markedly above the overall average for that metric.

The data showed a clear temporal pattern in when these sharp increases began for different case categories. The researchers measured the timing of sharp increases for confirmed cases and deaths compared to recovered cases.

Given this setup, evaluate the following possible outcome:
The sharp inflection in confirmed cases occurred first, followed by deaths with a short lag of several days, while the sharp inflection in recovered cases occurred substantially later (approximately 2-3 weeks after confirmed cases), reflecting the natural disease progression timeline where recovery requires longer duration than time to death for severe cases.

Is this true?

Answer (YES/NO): NO